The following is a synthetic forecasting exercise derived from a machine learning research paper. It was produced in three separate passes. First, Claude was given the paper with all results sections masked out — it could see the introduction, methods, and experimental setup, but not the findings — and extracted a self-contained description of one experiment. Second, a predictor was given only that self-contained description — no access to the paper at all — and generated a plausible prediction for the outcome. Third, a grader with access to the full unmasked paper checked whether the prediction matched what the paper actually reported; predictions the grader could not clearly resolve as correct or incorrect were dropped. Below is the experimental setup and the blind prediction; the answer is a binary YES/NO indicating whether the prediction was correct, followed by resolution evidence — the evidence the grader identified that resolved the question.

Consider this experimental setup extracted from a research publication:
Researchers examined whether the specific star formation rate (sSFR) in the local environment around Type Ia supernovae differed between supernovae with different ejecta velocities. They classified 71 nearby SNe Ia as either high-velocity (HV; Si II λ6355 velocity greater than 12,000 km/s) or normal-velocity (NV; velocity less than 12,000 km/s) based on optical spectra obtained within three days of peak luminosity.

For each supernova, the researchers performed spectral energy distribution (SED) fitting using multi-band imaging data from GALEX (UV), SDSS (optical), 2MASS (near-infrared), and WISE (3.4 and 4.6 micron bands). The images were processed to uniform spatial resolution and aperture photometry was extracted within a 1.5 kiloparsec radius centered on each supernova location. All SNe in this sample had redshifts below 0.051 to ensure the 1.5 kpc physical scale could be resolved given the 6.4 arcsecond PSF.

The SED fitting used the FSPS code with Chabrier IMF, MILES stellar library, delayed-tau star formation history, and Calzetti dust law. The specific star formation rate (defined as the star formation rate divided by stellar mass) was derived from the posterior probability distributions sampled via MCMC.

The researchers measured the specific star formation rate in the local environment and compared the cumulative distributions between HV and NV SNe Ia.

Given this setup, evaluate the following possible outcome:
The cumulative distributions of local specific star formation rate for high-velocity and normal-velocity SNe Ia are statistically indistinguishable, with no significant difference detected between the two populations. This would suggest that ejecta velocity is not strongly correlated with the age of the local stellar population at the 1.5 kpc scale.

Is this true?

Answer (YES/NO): NO